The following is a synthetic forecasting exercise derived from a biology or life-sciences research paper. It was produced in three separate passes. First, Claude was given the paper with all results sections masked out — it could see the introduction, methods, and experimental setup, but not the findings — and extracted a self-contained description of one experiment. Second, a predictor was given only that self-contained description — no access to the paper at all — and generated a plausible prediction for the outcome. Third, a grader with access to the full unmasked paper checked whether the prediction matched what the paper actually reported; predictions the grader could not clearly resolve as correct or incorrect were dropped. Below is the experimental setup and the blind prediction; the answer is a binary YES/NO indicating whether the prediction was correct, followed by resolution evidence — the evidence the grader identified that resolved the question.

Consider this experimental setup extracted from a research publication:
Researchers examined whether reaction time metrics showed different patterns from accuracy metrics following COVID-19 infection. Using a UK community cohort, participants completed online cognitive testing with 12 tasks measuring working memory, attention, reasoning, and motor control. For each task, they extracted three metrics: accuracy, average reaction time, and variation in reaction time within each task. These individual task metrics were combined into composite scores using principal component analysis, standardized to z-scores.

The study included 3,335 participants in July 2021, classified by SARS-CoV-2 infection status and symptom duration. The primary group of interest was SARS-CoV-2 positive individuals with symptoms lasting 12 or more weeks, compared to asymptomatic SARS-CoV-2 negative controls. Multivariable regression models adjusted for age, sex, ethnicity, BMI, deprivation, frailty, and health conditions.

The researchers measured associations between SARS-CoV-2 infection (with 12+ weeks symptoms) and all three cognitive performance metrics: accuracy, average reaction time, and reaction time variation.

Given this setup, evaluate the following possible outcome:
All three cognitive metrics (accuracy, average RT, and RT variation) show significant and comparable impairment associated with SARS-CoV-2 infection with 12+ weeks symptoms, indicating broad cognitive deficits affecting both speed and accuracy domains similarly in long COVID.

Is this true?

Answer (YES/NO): NO